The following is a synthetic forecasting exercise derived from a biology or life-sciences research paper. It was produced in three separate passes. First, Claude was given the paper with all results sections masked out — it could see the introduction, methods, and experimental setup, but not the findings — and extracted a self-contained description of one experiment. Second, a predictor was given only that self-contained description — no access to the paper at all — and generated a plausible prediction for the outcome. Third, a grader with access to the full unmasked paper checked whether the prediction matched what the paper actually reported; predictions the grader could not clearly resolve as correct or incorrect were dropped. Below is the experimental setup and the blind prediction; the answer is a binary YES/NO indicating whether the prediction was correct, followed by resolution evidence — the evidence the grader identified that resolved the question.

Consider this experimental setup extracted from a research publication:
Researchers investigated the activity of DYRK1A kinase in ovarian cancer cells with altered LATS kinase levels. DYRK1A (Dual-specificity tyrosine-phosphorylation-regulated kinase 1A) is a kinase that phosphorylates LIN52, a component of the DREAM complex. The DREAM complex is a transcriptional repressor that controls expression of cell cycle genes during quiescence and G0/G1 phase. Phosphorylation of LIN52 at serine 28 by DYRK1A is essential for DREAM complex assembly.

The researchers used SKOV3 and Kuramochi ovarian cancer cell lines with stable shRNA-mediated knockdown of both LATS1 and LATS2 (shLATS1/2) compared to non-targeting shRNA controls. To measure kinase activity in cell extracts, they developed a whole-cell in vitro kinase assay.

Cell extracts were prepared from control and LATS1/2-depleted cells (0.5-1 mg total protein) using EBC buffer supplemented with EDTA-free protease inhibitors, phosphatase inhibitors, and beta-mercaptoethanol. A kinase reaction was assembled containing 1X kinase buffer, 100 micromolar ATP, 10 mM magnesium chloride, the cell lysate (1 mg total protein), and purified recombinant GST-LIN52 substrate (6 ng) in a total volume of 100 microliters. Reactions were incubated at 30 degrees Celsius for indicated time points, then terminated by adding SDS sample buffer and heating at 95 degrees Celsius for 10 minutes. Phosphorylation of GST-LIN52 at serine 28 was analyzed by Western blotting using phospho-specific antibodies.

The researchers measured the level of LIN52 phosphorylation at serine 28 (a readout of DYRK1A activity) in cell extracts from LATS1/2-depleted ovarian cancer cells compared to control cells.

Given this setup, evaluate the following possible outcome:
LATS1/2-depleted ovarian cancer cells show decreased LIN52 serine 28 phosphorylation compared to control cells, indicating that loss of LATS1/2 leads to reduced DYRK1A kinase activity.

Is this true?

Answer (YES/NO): YES